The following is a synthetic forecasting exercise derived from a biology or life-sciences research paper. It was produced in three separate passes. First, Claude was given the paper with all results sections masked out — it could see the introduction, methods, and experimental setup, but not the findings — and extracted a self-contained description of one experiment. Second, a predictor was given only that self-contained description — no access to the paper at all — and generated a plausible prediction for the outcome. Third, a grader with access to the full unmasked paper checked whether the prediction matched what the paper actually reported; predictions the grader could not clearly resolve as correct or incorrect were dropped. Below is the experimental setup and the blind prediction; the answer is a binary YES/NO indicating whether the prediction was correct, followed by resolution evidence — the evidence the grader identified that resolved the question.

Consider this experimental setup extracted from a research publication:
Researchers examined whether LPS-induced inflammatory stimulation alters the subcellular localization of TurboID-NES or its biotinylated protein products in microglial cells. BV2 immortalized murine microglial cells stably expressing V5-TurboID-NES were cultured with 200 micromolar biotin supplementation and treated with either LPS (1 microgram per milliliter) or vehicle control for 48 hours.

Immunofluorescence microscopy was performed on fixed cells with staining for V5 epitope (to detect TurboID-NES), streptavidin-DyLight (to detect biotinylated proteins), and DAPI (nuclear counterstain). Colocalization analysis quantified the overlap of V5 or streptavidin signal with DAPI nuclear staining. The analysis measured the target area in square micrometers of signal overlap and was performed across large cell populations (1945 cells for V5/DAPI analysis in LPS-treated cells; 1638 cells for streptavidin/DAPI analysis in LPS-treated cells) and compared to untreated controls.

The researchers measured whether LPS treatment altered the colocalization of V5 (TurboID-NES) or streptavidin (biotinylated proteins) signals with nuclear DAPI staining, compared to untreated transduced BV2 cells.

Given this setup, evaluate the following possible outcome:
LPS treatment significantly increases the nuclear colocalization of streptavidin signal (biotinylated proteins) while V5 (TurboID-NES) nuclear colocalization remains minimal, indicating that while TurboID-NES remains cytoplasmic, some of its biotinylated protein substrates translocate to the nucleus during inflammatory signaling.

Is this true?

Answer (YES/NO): NO